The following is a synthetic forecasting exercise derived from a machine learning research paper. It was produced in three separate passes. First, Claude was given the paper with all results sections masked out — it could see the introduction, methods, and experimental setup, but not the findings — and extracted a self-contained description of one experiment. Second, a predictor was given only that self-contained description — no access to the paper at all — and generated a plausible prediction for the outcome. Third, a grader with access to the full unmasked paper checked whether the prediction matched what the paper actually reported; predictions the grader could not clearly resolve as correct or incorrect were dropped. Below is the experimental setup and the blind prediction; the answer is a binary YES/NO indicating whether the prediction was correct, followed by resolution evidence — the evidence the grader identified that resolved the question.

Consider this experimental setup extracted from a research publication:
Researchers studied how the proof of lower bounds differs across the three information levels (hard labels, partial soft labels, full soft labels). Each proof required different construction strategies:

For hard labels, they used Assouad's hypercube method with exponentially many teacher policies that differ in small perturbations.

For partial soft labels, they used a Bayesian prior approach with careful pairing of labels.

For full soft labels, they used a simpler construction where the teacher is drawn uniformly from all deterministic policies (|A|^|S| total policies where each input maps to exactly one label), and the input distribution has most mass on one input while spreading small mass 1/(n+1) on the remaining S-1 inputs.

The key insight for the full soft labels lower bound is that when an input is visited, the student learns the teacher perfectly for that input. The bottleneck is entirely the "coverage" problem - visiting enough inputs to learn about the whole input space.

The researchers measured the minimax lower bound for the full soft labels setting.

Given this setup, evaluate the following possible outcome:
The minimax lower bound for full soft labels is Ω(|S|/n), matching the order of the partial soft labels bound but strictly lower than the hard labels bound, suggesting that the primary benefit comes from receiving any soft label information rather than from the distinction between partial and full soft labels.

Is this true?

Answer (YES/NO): NO